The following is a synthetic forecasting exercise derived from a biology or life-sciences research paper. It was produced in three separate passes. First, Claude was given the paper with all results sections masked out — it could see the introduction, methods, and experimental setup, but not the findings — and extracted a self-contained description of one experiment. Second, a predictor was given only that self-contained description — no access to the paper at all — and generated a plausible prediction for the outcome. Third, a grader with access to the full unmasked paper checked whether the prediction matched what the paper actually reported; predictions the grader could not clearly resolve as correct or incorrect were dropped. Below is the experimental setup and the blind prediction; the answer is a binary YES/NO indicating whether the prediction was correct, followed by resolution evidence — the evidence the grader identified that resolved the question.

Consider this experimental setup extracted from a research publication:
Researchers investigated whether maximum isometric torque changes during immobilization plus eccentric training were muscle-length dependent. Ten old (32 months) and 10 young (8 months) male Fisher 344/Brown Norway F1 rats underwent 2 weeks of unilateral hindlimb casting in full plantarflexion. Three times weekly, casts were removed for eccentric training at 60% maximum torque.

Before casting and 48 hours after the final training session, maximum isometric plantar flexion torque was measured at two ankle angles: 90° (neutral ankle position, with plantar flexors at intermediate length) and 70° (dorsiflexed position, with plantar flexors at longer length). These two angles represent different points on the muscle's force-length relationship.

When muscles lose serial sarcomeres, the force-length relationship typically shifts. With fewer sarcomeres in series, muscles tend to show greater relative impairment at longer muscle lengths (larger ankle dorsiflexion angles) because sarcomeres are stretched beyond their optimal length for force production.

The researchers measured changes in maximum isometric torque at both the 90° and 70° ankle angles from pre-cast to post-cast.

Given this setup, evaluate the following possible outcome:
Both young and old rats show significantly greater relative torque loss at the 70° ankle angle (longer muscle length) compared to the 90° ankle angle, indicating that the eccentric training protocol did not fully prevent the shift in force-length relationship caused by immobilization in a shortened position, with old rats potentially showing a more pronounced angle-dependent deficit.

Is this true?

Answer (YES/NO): NO